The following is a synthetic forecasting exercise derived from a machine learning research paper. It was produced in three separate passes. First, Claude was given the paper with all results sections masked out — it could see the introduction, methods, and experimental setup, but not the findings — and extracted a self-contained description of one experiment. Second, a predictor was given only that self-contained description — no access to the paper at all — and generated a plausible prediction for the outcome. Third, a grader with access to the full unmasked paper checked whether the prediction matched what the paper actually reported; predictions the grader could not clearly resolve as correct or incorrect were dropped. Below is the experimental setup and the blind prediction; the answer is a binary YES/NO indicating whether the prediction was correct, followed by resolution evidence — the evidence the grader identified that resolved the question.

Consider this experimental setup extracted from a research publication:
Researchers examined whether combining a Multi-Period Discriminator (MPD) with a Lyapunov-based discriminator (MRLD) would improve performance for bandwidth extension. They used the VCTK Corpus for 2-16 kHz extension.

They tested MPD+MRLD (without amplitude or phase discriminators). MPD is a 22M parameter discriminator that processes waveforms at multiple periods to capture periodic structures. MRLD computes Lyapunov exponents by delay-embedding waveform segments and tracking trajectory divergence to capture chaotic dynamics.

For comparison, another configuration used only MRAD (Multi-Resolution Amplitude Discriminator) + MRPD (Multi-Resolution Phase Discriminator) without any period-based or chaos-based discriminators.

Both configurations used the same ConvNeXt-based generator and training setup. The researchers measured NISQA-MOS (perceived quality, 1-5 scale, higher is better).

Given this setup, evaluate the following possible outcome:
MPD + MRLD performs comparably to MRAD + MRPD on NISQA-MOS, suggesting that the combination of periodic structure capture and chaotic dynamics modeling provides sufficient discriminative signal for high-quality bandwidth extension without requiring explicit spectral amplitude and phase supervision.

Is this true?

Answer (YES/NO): NO